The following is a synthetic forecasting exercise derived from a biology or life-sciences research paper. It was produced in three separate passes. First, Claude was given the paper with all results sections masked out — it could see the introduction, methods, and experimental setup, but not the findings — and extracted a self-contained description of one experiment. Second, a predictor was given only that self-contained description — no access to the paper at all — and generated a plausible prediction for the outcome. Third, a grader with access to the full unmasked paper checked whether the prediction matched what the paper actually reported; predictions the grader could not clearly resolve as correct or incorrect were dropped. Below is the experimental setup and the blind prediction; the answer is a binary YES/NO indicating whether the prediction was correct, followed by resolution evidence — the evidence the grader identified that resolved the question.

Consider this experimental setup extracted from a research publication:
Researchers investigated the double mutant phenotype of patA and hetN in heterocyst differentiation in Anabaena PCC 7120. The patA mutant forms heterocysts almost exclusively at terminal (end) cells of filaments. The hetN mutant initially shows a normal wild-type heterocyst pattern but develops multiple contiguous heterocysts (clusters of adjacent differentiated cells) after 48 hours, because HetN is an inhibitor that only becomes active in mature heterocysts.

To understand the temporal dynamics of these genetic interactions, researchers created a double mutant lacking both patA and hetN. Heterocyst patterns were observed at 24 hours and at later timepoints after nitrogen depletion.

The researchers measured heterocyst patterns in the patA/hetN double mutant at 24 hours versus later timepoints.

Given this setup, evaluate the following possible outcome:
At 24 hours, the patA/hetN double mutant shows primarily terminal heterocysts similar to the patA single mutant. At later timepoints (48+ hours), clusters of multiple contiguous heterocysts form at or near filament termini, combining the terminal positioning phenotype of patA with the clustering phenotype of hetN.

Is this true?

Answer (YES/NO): YES